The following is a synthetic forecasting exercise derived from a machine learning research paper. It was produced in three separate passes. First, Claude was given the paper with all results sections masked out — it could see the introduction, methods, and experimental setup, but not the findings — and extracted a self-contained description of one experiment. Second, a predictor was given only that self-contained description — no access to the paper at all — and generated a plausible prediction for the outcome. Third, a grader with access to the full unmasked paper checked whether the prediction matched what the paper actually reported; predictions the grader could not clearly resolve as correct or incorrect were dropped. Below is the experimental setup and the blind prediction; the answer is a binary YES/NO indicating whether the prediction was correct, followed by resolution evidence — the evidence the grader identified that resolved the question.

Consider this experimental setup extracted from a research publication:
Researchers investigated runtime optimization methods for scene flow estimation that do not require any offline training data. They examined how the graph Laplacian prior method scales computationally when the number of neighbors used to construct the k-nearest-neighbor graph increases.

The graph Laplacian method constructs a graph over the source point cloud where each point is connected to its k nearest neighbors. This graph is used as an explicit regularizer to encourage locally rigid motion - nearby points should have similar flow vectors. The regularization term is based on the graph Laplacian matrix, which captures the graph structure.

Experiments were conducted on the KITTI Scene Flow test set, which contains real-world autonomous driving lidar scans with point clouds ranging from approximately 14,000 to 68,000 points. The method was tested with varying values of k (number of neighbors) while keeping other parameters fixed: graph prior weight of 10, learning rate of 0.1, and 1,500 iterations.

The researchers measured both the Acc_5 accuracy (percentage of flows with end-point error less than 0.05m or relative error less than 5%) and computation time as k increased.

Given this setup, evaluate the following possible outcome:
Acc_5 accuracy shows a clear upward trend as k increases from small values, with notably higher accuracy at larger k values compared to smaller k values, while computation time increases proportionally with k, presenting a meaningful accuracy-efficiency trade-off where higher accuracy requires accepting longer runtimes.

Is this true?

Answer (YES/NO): NO